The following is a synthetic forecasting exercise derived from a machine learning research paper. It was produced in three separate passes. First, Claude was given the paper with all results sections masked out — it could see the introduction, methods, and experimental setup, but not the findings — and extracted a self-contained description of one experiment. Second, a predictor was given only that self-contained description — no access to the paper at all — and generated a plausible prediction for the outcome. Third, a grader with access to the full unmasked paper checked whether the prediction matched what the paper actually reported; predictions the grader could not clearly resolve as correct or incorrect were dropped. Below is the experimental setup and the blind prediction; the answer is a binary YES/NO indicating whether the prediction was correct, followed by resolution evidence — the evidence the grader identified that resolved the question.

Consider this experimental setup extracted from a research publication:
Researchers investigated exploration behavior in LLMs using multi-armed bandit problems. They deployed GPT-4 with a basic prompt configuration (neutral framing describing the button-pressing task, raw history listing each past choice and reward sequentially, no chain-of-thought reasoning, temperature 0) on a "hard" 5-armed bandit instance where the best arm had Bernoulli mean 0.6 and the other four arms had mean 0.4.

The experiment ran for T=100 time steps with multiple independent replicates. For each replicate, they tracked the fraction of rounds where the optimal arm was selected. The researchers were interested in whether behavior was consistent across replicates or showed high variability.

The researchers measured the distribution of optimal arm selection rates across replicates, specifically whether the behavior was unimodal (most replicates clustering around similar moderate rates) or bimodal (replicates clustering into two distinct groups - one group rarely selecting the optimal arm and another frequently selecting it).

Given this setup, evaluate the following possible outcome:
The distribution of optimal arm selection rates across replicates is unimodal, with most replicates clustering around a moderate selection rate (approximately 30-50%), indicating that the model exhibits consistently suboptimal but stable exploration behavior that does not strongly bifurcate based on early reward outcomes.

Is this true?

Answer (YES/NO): NO